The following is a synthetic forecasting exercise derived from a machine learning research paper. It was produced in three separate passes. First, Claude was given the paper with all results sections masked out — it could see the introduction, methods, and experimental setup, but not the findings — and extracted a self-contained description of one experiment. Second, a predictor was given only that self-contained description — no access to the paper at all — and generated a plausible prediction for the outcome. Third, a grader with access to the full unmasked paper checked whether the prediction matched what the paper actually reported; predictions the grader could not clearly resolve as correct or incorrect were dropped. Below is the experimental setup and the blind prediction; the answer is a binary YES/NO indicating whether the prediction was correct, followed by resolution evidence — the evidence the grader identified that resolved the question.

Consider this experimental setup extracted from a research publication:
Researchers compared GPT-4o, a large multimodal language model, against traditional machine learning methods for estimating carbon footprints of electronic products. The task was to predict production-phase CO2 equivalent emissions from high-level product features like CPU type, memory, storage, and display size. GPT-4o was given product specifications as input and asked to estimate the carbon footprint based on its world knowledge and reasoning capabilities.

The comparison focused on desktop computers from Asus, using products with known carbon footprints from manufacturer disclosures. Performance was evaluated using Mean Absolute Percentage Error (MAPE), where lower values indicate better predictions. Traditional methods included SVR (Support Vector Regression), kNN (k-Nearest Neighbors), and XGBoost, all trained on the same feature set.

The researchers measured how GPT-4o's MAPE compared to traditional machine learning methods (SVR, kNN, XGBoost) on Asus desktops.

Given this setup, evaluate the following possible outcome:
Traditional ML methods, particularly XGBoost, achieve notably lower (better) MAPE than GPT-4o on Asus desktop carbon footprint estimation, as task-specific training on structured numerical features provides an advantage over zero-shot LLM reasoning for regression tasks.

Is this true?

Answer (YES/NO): NO